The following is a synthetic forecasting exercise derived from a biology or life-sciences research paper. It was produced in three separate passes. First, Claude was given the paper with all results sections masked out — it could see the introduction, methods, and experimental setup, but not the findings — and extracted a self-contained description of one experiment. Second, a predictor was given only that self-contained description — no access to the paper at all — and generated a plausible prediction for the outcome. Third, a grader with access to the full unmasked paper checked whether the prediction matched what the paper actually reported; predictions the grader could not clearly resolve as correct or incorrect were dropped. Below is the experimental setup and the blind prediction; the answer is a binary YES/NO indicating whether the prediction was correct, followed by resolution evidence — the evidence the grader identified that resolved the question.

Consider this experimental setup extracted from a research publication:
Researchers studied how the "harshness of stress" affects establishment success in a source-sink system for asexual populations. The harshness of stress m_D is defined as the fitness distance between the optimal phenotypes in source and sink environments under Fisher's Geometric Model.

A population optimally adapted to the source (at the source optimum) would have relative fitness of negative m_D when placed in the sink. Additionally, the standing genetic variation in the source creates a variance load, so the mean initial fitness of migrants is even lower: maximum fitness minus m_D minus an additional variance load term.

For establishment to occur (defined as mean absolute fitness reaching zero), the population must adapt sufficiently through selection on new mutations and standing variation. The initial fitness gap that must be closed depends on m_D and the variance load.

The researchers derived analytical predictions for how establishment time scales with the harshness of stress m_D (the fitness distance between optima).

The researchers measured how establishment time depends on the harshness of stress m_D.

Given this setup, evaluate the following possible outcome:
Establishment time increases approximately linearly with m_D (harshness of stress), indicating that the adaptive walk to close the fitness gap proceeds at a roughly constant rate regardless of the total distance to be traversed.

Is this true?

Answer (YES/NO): YES